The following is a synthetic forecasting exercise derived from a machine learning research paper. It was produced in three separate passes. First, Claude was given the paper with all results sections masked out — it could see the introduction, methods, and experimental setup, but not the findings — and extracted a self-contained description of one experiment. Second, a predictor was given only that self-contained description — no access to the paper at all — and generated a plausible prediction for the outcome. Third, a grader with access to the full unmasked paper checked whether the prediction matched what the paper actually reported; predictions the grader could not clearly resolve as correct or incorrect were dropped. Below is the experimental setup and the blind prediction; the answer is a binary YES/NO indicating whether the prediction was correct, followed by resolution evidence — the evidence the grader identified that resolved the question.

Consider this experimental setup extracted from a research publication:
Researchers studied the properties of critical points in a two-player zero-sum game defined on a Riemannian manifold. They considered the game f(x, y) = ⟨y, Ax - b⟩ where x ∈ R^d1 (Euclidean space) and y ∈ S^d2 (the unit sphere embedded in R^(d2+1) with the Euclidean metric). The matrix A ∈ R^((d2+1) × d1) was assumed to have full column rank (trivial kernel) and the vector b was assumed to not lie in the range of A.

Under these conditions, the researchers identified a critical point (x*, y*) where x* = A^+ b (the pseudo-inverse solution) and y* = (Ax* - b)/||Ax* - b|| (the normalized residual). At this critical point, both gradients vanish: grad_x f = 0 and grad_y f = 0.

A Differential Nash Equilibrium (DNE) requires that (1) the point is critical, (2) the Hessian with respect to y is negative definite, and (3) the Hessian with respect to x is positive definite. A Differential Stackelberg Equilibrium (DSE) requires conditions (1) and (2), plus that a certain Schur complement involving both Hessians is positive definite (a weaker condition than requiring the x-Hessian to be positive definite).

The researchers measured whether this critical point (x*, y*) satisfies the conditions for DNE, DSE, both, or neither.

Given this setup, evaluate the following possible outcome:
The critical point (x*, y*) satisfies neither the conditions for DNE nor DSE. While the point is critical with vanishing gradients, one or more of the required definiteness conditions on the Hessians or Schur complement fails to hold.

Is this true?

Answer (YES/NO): NO